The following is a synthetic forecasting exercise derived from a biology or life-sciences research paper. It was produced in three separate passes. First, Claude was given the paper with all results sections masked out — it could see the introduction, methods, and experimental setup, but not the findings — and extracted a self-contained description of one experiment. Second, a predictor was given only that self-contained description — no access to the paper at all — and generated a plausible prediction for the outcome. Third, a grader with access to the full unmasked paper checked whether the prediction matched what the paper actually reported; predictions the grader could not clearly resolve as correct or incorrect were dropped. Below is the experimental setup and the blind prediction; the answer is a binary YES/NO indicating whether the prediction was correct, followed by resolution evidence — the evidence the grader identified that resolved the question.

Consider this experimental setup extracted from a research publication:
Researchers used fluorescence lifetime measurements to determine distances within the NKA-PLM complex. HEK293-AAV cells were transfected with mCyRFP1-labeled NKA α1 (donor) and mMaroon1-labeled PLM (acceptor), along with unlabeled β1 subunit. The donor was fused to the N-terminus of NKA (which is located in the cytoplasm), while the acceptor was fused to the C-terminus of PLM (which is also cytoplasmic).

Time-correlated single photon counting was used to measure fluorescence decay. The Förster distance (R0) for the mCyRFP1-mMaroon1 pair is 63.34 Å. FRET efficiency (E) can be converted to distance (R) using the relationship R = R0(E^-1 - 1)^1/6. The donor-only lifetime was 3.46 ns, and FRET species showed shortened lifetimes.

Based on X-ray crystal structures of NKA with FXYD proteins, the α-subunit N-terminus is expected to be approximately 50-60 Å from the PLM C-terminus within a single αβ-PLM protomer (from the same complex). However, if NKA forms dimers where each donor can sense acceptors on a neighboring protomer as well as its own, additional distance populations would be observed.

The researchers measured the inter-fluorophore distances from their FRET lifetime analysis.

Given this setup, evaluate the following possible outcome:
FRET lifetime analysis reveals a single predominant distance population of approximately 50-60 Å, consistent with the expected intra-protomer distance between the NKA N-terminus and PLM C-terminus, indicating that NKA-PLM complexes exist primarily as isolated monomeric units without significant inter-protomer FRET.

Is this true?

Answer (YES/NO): NO